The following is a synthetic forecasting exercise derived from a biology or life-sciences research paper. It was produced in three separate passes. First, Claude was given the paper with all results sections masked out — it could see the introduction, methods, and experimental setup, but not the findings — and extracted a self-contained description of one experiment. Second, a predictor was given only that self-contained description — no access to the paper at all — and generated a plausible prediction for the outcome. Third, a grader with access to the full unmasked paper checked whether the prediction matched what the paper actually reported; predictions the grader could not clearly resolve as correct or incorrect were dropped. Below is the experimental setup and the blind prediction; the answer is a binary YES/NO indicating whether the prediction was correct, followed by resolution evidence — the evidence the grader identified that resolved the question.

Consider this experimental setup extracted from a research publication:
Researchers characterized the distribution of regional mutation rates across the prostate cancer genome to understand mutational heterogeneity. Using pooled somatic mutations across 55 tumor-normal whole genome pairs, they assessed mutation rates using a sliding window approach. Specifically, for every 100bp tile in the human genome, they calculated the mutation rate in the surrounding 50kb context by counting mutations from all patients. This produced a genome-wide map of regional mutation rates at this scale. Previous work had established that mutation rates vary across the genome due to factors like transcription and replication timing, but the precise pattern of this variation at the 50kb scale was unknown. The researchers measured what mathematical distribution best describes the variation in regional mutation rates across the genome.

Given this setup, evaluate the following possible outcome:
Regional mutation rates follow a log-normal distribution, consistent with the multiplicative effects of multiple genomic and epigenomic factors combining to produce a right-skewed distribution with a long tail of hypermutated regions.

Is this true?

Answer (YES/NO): NO